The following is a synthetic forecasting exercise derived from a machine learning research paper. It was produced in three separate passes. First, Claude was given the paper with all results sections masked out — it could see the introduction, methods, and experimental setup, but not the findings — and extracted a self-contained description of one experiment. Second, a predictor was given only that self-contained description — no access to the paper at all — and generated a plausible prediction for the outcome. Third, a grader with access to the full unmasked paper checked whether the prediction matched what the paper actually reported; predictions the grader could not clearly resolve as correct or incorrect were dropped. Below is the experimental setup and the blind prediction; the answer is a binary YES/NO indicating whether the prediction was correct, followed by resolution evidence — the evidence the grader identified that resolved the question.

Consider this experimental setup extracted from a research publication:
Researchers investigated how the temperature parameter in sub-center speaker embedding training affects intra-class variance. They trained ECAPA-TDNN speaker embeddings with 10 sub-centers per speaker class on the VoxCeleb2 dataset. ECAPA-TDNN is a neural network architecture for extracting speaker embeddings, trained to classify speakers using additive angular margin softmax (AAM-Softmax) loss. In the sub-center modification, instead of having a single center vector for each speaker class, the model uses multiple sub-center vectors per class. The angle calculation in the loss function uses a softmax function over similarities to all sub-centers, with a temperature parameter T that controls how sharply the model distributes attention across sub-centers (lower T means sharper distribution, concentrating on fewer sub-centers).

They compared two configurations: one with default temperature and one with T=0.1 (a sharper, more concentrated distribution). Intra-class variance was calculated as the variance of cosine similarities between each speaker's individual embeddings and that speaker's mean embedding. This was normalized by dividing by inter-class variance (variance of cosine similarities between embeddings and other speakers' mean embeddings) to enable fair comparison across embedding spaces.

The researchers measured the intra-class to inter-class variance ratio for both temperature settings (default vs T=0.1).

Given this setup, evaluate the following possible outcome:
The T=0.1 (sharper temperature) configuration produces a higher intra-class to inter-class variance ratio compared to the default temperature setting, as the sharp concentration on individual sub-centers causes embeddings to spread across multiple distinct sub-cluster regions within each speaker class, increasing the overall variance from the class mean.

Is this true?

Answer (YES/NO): NO